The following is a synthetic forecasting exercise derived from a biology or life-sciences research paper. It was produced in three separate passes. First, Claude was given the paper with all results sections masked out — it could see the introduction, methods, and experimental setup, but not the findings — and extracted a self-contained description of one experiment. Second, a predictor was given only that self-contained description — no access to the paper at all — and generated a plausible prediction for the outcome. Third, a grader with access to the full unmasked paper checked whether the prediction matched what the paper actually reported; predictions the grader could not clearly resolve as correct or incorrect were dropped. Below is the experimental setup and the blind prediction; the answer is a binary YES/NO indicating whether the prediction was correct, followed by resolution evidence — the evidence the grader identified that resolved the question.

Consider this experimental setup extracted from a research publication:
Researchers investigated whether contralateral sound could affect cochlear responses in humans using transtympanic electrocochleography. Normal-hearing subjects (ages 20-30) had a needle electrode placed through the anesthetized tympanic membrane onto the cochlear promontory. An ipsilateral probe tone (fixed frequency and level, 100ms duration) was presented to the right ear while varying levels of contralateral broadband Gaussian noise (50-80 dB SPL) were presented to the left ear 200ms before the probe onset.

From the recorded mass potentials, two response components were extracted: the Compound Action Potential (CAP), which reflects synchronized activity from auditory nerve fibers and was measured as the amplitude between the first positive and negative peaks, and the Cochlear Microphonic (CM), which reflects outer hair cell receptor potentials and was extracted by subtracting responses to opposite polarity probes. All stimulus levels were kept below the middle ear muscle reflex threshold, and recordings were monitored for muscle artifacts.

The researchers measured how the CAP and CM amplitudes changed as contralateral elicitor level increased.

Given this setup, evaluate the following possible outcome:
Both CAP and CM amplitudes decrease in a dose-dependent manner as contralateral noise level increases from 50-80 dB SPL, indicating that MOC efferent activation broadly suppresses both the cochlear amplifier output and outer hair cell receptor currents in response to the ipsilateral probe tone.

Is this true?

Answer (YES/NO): NO